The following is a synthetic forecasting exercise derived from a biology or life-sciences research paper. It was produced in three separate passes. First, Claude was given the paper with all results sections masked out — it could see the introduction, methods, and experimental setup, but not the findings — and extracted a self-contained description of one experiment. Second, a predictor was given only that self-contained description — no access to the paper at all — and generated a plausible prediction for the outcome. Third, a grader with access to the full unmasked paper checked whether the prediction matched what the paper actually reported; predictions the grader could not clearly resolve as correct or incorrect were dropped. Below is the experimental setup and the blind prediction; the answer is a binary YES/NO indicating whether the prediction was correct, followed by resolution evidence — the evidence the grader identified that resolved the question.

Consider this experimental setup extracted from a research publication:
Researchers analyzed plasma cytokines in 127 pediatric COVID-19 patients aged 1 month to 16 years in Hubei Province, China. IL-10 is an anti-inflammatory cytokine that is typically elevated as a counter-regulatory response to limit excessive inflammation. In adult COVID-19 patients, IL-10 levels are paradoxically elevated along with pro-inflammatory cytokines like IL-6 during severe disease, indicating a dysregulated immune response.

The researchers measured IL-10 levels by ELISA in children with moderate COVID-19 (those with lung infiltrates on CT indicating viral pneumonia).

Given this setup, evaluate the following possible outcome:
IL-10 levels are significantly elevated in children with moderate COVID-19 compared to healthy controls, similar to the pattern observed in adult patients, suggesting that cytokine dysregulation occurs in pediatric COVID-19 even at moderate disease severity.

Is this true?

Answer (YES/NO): NO